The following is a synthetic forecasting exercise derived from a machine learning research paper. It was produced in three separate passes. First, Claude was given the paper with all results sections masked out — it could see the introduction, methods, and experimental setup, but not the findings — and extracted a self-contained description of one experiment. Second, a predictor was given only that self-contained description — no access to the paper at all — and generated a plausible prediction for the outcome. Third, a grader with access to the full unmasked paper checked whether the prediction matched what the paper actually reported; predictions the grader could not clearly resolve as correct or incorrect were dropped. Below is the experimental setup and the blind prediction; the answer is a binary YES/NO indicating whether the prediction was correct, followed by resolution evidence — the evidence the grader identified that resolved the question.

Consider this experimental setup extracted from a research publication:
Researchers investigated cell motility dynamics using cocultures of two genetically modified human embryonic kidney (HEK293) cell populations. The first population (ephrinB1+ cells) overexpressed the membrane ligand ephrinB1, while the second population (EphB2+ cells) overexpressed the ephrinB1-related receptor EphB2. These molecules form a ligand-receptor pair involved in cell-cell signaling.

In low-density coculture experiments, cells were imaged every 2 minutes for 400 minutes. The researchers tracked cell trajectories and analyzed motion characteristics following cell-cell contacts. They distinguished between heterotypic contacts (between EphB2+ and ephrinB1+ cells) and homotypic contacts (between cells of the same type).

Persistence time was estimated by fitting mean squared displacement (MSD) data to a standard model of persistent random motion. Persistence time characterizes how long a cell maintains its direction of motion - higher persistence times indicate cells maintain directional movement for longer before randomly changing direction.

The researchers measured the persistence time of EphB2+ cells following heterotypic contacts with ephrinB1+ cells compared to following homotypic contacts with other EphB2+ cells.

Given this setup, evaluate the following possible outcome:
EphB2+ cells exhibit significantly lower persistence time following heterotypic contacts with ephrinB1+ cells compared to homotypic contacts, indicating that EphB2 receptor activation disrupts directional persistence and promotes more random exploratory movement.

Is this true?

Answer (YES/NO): NO